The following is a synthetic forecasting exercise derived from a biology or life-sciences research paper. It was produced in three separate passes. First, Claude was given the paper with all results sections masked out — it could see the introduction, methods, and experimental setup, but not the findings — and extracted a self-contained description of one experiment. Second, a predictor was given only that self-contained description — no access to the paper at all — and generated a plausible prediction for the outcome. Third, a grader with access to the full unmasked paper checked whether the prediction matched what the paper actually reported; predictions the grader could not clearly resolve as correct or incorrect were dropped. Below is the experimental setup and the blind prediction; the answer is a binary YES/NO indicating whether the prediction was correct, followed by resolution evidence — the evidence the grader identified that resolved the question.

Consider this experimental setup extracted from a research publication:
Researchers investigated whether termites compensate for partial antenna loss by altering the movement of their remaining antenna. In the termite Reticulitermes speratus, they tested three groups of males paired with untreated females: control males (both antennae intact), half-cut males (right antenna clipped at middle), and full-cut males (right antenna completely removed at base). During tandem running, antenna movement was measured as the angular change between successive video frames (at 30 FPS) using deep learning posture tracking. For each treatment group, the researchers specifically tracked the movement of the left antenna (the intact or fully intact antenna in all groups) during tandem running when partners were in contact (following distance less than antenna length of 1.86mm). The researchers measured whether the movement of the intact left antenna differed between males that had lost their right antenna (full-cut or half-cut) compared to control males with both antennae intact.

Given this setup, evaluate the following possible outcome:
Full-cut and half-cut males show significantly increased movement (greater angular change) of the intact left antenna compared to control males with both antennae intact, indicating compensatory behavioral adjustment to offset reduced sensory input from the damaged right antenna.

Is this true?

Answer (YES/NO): YES